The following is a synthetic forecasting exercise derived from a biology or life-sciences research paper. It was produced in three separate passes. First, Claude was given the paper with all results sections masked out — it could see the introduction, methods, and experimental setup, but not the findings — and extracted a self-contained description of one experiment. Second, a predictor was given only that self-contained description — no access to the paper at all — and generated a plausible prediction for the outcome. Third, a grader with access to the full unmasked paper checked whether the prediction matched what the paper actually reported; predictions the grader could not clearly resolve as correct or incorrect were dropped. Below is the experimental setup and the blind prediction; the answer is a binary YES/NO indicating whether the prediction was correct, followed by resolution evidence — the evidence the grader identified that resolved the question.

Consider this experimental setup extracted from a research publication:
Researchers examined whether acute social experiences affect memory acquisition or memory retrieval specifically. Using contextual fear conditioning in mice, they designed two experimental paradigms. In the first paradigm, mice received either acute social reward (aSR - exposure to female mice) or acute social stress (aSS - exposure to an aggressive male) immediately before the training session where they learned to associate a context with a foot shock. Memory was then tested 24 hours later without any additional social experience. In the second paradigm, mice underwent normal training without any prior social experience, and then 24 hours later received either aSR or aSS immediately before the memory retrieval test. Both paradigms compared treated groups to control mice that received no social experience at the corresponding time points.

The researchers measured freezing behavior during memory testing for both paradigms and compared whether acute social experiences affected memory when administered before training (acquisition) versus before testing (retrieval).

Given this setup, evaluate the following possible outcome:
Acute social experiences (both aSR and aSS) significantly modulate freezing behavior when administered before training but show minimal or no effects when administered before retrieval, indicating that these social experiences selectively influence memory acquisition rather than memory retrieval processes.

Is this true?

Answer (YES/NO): NO